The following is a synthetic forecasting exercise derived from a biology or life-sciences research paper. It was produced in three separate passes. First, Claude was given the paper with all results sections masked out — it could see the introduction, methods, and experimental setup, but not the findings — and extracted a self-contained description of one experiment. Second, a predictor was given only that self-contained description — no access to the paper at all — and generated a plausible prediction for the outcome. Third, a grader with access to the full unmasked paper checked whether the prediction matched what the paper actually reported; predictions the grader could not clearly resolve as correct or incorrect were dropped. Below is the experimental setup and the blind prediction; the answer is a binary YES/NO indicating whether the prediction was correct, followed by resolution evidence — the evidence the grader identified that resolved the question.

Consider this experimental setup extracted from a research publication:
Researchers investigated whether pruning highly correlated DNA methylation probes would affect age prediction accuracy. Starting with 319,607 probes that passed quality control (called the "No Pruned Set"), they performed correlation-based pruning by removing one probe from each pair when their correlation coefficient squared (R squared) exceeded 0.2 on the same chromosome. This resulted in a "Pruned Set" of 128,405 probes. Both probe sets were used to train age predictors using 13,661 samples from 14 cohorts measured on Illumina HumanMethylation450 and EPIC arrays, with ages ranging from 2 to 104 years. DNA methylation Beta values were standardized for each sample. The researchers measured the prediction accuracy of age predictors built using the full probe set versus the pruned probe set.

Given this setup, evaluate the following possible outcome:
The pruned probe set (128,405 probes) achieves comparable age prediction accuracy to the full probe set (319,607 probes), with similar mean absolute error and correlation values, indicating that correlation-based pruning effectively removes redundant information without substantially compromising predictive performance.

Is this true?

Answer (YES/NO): NO